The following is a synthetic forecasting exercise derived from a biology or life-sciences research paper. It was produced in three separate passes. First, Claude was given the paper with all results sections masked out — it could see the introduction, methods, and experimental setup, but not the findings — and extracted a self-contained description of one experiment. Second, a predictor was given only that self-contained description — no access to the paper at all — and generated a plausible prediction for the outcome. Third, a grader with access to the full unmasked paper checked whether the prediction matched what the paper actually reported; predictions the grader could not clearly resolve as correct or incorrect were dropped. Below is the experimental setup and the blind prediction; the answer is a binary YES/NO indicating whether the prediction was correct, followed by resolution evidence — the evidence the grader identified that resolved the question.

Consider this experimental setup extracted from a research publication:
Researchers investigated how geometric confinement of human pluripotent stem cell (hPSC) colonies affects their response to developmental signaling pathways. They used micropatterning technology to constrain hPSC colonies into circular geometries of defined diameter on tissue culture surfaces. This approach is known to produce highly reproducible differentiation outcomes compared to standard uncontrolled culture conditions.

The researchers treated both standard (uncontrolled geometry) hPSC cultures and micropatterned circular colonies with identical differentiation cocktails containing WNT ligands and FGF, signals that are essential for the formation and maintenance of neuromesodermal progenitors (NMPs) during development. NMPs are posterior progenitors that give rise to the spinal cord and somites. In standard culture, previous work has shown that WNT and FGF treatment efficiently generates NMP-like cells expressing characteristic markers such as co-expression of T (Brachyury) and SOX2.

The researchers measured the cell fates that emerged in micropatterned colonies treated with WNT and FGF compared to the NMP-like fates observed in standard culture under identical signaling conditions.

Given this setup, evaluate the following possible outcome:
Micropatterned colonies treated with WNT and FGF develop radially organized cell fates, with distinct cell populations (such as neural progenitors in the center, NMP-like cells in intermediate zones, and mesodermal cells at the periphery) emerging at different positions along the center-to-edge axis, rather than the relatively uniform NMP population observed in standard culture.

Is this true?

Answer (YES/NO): NO